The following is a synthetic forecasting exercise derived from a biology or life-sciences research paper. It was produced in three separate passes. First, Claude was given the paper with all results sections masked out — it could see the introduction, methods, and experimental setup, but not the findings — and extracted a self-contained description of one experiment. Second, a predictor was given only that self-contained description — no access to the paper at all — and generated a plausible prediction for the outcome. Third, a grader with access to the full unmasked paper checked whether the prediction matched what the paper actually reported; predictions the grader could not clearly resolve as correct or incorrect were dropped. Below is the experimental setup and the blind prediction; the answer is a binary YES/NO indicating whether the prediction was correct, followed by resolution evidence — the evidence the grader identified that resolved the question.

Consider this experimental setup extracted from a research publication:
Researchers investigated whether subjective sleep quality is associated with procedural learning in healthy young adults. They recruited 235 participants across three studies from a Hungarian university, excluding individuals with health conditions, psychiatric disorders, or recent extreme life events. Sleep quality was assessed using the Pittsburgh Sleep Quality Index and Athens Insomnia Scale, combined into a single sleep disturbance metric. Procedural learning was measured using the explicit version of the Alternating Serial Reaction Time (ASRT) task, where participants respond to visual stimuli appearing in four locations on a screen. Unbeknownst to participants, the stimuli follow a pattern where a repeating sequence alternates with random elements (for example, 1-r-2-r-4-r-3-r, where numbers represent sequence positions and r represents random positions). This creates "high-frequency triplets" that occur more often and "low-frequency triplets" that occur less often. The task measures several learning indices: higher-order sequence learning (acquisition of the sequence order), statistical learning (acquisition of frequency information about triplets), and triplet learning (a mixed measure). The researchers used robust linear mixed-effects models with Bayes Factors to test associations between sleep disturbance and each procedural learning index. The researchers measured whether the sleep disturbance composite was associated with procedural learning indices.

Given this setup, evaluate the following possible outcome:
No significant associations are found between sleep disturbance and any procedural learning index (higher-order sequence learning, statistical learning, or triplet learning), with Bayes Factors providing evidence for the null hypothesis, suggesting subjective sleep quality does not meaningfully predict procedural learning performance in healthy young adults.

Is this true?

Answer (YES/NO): YES